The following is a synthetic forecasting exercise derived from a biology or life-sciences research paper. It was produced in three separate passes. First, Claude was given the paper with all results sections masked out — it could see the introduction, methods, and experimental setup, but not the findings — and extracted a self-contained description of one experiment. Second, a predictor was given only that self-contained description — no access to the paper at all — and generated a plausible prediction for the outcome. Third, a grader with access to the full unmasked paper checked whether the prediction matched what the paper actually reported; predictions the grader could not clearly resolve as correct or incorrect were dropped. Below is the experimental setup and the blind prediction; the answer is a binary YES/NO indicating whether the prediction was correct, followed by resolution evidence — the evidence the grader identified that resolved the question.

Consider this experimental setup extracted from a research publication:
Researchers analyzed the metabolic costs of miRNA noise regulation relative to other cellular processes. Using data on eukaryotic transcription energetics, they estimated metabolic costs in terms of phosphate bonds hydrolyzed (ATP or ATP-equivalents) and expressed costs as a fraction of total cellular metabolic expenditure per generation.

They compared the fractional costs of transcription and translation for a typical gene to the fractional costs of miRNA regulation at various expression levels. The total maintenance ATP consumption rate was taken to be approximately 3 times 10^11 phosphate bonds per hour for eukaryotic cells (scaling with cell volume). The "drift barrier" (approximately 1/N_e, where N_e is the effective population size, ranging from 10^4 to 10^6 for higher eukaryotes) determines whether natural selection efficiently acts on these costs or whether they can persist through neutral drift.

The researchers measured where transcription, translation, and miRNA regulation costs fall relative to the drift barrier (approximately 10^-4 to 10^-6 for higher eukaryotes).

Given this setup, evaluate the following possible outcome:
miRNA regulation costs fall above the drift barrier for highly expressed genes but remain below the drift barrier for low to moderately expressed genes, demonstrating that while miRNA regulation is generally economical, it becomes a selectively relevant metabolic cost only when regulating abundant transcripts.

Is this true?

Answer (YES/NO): YES